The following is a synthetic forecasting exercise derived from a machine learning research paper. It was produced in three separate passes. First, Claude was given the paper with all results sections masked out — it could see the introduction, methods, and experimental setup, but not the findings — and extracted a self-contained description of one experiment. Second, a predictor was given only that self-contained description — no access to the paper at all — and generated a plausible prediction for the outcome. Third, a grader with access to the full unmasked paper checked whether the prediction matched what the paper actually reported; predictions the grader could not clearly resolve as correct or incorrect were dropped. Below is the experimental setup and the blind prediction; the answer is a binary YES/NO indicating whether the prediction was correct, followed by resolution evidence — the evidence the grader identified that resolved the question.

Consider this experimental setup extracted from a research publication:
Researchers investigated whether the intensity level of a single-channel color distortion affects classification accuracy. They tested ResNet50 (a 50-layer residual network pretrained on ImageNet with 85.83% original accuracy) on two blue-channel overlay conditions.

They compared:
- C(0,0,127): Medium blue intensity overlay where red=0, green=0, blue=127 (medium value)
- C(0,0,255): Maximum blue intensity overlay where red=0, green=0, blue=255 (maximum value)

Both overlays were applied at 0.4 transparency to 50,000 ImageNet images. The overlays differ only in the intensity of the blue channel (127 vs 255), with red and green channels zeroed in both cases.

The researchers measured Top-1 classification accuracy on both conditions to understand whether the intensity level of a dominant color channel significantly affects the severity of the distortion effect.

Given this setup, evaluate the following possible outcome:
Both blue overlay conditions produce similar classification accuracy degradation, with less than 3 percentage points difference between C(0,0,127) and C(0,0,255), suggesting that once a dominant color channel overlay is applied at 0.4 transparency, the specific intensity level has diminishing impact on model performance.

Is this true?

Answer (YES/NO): NO